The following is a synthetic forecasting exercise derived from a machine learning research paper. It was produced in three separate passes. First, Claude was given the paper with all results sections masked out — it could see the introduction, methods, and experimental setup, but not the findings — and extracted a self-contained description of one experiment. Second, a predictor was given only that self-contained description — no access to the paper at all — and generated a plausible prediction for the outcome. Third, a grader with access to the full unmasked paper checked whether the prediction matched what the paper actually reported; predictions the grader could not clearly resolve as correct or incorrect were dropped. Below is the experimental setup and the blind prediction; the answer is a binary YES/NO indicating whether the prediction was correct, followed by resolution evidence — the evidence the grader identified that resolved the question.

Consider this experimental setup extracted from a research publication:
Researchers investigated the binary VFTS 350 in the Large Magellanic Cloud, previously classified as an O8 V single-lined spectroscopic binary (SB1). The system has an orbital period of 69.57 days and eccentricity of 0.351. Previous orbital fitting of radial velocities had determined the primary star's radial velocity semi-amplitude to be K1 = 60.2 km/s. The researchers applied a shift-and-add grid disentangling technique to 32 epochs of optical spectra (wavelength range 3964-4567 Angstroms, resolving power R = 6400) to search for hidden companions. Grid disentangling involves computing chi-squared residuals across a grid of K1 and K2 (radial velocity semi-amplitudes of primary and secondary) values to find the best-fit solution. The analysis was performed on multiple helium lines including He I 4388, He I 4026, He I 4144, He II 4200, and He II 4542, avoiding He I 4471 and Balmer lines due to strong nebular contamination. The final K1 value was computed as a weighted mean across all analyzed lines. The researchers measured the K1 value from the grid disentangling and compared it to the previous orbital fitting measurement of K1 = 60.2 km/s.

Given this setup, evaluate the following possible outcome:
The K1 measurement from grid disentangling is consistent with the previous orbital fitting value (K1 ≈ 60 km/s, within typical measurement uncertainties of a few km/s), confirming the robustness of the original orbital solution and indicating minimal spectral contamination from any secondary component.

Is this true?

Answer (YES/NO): NO